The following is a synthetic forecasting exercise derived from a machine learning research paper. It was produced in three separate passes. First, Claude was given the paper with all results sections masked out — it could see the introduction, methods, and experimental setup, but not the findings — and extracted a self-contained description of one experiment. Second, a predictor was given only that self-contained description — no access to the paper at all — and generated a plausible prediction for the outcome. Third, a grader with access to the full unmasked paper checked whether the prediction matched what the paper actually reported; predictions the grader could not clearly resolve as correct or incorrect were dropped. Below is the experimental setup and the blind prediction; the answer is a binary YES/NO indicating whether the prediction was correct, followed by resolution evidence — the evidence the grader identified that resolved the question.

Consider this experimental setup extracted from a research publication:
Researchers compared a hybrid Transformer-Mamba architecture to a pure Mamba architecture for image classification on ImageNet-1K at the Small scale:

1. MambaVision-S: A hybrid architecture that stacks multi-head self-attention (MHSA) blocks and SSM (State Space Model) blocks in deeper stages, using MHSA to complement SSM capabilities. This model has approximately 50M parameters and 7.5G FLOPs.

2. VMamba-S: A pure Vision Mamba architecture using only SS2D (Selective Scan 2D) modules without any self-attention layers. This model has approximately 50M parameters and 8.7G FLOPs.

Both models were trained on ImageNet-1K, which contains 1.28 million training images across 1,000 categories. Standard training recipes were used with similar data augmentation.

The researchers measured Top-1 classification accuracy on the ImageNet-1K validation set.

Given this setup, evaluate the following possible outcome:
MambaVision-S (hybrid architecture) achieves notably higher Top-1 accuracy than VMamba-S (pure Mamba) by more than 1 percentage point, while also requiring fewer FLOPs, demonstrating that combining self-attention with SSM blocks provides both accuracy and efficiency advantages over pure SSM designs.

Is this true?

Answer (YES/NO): NO